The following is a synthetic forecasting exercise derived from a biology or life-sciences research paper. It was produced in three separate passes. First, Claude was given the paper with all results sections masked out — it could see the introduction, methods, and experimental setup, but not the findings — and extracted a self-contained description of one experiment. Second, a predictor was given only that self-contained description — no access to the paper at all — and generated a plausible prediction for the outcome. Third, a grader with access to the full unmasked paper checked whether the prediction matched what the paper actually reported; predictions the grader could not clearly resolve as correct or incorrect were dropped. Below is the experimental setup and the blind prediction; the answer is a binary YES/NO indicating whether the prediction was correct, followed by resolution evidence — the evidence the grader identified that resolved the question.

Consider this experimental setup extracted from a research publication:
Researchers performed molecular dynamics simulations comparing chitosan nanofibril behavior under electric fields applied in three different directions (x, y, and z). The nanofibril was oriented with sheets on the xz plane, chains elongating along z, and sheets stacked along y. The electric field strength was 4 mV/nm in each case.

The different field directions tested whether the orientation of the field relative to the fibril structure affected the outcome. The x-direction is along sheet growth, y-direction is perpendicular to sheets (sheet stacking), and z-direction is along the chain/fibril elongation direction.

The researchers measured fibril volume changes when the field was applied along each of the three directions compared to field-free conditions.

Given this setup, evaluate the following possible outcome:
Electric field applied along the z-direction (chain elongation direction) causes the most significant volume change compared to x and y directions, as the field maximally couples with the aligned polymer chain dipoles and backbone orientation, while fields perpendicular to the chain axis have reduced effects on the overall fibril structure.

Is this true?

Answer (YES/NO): NO